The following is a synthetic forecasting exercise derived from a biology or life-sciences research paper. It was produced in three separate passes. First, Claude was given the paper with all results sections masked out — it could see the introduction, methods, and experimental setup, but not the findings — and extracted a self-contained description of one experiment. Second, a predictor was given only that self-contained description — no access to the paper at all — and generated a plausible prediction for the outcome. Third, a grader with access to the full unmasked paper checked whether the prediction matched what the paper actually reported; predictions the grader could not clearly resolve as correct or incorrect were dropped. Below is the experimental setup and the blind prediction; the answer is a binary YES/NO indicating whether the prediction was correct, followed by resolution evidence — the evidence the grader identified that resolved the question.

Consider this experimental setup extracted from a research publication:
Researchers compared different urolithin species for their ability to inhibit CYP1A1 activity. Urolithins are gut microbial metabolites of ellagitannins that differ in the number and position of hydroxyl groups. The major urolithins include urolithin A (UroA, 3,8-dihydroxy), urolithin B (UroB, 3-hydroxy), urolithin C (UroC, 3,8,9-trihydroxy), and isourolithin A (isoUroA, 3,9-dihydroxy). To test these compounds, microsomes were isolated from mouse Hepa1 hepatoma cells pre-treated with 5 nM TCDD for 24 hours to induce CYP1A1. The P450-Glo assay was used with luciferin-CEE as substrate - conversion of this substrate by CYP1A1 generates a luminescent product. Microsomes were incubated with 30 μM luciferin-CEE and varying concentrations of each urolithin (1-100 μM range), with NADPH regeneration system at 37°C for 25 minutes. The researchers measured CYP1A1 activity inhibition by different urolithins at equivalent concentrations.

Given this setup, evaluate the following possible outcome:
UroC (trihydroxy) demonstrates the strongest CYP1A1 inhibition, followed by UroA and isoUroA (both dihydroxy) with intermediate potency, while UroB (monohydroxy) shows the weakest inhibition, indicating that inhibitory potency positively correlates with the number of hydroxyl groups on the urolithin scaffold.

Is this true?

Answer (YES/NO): NO